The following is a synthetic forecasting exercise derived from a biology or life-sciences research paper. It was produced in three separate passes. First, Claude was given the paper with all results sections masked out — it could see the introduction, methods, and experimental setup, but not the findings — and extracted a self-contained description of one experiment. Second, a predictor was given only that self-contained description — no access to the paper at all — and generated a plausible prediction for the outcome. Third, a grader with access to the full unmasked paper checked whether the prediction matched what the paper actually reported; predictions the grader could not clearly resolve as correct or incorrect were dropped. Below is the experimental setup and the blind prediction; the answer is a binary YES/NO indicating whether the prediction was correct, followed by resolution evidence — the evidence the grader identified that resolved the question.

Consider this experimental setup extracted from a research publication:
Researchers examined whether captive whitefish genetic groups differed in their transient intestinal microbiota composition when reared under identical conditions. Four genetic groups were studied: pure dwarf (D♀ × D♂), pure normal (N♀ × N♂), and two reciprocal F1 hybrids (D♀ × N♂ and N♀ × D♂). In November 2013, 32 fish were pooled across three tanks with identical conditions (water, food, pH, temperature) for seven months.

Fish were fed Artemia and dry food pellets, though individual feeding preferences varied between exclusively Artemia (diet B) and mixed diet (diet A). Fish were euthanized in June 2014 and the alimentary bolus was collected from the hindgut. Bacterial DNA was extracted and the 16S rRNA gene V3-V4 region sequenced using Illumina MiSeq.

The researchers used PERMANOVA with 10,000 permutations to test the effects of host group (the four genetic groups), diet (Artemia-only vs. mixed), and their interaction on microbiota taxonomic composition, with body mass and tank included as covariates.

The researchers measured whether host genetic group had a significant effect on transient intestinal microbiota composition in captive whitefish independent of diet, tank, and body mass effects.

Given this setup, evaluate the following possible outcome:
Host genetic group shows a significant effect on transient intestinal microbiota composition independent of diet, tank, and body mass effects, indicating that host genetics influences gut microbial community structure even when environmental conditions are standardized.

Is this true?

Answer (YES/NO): YES